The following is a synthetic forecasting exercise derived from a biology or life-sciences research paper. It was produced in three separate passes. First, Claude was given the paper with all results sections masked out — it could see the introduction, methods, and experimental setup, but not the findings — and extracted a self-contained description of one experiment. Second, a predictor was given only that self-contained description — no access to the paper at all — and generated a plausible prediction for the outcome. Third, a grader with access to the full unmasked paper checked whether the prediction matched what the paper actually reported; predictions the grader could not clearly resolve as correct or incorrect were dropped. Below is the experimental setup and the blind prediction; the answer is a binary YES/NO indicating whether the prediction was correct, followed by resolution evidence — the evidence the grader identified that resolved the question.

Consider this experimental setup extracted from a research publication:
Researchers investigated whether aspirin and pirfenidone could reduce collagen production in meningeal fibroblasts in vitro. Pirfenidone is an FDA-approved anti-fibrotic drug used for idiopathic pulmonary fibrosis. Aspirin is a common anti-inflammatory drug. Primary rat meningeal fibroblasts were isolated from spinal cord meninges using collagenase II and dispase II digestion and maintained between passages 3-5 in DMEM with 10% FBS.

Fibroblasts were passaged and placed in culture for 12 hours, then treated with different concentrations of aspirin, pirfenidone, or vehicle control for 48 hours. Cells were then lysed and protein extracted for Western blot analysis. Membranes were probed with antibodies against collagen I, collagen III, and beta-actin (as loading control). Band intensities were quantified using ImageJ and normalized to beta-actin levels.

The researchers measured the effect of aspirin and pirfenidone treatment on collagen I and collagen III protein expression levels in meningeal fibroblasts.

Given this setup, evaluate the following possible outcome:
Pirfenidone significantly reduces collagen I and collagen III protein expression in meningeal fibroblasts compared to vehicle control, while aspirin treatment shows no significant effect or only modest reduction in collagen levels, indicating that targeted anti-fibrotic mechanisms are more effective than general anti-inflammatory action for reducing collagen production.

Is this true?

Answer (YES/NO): NO